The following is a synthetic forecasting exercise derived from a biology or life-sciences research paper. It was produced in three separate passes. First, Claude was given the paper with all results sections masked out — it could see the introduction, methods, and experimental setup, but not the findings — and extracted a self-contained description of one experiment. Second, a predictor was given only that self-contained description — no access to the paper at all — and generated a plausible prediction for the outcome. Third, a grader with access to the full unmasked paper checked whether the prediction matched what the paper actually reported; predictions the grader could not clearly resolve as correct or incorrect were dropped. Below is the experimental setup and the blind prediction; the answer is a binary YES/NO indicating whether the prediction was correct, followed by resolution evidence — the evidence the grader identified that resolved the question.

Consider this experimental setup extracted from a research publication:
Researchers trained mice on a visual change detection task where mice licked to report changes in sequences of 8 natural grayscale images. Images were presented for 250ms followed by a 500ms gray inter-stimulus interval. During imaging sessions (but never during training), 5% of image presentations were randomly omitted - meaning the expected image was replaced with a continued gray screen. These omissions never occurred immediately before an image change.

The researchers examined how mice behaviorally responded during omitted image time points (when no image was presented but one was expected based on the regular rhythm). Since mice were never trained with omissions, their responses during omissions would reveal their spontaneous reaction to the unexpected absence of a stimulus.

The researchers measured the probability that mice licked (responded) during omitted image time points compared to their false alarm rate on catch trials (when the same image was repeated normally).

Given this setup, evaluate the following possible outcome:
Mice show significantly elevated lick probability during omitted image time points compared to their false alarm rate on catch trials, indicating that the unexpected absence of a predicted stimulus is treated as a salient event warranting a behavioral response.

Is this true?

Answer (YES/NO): NO